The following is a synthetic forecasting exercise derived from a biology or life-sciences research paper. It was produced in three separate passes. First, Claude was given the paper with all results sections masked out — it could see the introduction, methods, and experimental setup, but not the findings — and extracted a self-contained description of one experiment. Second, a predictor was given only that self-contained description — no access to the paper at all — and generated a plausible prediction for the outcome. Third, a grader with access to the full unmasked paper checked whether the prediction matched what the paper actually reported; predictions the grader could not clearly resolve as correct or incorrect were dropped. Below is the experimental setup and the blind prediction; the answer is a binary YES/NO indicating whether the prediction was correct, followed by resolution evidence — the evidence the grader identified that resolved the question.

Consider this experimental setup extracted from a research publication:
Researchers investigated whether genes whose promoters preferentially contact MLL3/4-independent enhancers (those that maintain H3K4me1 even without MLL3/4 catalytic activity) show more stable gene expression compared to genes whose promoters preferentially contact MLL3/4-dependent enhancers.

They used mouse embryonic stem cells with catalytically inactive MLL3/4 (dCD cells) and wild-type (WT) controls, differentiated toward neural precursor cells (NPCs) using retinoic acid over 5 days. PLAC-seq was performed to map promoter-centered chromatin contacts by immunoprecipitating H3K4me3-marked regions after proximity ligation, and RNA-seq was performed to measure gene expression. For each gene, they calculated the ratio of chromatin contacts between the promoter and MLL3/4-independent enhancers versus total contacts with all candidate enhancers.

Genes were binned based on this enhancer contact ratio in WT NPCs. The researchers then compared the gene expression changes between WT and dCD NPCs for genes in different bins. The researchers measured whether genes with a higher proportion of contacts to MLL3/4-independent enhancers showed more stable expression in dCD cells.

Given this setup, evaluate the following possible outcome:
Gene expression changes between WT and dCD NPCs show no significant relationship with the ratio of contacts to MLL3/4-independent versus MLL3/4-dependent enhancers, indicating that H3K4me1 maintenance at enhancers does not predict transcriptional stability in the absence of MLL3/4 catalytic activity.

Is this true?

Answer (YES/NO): NO